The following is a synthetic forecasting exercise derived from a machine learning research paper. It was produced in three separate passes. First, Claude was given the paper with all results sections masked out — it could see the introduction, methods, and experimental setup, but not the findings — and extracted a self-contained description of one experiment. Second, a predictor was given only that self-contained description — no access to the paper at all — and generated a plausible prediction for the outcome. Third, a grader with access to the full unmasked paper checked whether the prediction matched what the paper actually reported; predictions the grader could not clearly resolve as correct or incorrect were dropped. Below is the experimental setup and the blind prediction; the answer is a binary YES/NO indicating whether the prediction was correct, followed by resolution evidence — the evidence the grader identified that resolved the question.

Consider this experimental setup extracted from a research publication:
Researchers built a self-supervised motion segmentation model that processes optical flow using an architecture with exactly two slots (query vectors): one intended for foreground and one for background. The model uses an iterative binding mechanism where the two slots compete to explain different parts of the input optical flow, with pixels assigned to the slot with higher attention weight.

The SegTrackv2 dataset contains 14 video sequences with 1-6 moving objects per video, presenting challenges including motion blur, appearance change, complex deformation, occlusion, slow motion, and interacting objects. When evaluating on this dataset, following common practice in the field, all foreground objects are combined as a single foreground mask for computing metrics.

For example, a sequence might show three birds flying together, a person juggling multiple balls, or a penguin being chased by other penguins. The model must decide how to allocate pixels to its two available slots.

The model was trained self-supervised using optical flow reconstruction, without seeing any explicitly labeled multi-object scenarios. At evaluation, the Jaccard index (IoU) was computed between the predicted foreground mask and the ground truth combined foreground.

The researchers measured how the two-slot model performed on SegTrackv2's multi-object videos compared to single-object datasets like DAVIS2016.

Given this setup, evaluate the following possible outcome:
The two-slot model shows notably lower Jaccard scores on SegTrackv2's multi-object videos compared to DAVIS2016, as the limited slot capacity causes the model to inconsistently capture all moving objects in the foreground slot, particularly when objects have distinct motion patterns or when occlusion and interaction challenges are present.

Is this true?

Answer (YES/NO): NO